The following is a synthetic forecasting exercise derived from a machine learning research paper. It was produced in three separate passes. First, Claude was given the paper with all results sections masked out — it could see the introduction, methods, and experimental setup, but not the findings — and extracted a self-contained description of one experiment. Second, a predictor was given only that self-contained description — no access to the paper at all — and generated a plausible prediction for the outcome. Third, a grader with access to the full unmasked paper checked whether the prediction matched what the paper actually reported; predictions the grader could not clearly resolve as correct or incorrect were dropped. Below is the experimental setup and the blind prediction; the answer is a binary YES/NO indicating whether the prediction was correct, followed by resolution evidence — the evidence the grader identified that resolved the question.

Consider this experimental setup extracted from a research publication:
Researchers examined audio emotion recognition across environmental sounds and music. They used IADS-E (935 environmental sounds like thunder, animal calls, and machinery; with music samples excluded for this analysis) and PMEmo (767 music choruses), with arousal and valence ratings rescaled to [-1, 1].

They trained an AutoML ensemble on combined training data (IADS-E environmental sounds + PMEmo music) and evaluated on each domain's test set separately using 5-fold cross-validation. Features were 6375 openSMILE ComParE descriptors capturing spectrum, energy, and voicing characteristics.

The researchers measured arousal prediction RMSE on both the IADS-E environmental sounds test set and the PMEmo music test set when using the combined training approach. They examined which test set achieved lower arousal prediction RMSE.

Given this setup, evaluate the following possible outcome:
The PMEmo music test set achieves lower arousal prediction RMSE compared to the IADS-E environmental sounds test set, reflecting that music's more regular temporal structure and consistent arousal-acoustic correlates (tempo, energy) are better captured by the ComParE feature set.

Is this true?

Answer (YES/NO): NO